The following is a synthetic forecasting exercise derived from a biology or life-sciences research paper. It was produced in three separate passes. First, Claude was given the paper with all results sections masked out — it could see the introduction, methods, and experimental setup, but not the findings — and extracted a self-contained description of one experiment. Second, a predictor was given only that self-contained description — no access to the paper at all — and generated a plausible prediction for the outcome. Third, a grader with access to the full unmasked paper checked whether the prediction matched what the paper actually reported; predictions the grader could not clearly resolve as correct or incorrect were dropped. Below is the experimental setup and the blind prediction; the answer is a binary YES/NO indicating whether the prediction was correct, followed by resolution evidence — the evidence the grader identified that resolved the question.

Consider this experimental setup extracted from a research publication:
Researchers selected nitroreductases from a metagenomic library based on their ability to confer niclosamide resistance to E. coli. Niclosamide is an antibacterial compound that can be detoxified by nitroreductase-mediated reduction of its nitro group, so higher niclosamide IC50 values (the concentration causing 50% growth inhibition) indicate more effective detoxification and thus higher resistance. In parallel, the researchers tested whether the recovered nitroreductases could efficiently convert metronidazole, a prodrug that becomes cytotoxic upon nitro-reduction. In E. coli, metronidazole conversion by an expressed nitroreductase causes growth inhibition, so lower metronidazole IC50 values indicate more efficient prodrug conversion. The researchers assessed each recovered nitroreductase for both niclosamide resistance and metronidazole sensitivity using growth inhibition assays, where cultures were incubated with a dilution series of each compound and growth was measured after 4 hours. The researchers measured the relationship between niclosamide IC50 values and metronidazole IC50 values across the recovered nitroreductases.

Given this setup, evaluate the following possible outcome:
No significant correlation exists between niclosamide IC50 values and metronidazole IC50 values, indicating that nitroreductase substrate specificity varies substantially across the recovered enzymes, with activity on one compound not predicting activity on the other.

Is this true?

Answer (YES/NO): NO